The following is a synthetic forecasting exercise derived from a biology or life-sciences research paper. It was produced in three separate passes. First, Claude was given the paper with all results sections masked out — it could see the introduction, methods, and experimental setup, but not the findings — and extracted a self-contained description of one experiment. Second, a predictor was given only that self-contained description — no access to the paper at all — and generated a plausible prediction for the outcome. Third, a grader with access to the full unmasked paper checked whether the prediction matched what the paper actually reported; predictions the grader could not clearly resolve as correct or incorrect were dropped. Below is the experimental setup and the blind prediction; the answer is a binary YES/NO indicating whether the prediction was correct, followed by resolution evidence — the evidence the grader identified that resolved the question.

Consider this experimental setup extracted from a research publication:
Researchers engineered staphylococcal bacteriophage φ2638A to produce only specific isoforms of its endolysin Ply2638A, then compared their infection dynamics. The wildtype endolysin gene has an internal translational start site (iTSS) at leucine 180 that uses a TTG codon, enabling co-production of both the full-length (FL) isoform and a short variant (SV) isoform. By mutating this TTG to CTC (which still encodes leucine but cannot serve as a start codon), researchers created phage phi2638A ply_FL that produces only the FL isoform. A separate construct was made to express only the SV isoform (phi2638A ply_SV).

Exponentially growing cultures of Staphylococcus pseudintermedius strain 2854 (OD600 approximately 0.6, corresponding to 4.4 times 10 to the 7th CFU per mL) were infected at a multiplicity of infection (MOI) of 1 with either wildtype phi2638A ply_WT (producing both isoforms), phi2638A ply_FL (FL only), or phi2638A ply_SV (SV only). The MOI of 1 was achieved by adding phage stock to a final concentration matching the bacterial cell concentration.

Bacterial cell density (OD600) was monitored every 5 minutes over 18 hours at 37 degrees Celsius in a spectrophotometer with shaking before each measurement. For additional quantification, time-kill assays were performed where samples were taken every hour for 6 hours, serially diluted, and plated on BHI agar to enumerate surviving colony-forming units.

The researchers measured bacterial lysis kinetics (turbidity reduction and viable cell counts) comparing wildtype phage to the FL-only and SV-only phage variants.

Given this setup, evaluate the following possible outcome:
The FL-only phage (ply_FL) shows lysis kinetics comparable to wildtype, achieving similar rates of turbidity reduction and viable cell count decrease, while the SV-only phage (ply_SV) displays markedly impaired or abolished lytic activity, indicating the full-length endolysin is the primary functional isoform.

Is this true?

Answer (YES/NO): NO